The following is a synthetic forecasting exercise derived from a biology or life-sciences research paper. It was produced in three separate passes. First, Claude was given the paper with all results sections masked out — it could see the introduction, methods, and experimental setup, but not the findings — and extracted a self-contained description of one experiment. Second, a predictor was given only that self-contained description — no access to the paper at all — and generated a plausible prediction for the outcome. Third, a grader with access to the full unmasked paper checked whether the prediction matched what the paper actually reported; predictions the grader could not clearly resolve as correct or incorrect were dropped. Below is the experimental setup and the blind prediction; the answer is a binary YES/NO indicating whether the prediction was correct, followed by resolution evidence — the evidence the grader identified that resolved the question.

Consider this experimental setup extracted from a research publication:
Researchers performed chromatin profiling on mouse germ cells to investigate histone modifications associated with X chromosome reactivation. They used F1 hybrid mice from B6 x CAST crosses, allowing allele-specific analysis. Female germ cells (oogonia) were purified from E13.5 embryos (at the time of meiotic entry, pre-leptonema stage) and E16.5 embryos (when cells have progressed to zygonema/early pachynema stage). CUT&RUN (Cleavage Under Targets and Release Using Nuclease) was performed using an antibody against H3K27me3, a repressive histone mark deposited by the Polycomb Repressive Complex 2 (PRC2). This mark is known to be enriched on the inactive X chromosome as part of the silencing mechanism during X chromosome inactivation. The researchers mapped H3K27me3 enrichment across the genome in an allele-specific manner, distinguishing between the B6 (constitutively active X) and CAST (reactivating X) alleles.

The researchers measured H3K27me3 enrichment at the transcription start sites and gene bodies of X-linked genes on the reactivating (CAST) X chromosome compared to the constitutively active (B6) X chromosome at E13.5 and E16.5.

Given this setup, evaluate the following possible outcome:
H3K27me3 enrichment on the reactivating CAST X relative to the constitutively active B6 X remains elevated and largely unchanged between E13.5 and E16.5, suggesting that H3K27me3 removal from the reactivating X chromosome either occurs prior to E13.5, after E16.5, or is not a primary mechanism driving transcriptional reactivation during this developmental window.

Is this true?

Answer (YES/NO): NO